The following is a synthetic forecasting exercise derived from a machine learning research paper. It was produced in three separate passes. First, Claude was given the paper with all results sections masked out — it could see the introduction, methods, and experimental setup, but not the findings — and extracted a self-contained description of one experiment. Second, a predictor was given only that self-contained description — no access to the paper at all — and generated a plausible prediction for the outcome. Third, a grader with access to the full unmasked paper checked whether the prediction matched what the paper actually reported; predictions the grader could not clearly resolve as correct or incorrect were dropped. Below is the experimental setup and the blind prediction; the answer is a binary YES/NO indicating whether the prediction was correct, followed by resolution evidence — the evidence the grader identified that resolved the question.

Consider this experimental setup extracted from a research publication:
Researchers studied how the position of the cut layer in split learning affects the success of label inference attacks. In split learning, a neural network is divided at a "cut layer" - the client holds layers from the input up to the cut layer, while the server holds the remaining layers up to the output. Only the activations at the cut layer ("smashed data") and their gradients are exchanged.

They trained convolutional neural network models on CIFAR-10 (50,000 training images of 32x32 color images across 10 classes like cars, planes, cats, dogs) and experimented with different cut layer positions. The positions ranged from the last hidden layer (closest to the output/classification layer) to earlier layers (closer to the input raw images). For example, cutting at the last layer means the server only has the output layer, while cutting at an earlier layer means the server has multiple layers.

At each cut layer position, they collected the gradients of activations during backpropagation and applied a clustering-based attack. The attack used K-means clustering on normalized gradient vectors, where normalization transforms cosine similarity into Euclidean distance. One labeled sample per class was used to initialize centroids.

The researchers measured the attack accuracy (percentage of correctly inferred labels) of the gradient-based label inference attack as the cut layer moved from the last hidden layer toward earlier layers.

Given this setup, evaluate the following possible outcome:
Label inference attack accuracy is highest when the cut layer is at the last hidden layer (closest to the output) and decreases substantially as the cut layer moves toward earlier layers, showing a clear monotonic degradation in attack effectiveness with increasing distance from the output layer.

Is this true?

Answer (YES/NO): NO